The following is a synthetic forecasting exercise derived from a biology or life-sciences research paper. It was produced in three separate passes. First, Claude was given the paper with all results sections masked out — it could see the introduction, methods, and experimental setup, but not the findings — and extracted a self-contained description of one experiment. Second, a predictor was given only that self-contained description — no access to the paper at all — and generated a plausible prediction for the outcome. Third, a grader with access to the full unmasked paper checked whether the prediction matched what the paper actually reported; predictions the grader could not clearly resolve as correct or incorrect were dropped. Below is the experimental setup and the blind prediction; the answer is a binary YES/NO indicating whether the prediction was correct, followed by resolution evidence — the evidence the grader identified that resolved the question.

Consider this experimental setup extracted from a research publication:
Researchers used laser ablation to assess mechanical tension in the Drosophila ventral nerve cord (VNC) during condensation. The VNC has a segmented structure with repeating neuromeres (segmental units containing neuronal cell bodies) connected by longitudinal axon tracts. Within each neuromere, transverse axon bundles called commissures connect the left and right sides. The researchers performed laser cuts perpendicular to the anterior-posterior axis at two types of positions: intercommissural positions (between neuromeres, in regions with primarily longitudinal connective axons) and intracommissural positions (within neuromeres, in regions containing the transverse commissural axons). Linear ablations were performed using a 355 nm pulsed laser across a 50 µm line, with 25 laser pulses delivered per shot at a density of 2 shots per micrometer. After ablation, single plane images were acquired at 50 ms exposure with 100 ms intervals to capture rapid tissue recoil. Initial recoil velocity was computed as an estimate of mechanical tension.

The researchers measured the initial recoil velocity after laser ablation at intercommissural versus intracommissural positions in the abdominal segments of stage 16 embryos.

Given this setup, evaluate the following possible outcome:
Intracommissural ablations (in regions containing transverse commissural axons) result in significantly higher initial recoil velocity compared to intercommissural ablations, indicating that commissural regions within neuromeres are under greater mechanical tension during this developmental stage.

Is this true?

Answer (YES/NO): NO